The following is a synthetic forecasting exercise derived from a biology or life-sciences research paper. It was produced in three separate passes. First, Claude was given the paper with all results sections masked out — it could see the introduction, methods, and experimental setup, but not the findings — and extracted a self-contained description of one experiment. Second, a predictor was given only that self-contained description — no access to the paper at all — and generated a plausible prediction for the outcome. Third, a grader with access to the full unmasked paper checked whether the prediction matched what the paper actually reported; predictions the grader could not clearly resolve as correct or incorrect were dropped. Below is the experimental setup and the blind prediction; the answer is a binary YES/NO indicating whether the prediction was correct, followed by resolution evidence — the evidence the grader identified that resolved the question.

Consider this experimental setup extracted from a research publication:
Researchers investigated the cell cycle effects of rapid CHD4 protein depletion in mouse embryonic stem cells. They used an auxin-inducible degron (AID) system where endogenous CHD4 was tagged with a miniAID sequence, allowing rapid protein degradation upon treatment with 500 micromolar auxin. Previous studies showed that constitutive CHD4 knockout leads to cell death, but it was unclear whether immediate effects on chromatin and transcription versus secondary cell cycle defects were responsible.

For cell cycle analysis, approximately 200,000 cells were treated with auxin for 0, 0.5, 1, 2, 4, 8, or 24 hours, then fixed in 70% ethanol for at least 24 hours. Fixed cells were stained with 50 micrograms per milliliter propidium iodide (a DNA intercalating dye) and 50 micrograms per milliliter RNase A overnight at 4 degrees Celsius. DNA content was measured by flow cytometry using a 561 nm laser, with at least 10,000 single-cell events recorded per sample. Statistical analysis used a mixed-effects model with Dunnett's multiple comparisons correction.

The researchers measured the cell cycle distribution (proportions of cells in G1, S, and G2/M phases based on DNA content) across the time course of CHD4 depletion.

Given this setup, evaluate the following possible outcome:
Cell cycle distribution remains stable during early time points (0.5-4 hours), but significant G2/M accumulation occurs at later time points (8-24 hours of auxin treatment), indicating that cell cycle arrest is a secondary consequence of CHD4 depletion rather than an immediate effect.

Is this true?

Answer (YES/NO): NO